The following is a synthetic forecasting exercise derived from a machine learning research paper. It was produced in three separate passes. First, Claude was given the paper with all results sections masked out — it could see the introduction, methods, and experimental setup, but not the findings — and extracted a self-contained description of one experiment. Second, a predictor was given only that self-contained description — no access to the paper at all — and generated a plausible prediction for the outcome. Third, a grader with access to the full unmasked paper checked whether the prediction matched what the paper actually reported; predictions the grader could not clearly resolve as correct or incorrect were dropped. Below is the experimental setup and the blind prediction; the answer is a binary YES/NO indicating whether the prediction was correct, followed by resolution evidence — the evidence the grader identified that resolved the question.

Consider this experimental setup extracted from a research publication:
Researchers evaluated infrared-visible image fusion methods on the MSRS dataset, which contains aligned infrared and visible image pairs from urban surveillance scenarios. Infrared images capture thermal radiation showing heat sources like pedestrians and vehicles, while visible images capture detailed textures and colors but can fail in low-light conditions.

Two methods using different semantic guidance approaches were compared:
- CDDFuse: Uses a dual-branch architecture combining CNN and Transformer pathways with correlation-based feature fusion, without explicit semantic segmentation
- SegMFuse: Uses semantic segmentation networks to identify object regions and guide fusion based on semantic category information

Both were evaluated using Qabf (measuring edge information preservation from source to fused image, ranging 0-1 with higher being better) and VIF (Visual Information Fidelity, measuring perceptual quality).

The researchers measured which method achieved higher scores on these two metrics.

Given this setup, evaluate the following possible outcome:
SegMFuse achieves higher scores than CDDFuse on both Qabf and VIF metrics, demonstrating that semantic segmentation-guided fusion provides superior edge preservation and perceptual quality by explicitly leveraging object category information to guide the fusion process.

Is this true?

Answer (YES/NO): NO